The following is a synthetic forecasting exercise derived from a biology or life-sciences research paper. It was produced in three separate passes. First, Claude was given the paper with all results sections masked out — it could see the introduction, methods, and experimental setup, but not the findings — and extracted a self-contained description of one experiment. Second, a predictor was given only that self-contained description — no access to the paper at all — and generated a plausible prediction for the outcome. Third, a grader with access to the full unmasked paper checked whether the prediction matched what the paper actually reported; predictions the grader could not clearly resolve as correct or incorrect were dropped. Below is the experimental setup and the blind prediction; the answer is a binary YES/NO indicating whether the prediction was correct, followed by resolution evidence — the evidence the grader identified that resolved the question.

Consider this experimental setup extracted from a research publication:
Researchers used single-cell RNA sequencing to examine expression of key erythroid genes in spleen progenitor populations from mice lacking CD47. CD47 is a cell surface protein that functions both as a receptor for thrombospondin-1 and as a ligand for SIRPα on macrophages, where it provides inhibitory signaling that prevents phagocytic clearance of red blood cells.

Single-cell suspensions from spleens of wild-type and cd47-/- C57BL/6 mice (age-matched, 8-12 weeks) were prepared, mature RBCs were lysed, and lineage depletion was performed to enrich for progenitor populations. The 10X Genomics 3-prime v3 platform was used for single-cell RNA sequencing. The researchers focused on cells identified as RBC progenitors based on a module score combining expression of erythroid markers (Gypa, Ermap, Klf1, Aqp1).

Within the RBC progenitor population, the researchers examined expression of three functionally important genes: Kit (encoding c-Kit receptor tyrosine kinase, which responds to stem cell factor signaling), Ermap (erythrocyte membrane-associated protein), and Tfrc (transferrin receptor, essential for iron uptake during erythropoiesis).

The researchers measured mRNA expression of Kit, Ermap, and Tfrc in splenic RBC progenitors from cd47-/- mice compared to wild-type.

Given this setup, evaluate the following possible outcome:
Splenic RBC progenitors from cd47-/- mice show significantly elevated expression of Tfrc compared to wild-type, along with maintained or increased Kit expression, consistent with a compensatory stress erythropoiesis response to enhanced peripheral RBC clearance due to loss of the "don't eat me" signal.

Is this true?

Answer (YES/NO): YES